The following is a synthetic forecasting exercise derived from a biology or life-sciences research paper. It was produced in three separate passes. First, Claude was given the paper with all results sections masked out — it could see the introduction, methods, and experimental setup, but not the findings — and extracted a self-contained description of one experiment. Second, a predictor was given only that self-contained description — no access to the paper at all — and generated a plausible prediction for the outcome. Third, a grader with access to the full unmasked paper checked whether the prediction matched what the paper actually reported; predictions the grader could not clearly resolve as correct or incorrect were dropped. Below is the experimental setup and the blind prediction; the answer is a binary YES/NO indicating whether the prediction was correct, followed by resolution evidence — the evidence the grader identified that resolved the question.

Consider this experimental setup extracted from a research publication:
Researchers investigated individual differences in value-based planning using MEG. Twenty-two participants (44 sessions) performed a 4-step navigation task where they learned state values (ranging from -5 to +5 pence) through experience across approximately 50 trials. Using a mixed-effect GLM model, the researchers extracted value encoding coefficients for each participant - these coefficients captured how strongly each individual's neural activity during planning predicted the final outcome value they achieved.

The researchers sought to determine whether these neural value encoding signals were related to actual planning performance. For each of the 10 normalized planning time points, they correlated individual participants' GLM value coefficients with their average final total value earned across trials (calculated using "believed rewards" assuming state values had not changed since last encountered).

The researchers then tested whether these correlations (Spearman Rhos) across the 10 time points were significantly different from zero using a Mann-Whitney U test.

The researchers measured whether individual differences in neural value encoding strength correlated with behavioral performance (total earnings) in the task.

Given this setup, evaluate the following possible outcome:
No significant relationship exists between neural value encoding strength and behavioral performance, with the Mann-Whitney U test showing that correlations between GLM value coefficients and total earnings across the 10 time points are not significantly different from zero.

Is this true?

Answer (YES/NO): NO